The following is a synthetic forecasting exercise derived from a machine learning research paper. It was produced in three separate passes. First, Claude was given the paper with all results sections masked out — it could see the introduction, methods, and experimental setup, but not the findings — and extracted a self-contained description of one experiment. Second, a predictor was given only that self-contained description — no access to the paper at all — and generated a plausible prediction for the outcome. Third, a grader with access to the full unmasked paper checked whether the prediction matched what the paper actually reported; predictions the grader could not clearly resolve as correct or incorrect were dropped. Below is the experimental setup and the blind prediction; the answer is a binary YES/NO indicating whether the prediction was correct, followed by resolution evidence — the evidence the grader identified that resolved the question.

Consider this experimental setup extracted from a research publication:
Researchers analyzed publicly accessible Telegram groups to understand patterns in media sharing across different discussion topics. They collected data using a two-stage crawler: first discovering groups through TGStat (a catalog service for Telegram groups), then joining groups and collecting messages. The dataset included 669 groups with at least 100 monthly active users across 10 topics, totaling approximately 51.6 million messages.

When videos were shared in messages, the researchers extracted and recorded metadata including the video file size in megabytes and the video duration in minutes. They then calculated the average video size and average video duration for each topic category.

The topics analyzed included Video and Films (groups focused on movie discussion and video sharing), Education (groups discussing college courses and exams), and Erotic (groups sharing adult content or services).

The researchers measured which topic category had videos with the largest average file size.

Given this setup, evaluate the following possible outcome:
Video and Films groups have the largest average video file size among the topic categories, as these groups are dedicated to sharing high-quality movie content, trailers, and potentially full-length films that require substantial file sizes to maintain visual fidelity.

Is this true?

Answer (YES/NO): NO